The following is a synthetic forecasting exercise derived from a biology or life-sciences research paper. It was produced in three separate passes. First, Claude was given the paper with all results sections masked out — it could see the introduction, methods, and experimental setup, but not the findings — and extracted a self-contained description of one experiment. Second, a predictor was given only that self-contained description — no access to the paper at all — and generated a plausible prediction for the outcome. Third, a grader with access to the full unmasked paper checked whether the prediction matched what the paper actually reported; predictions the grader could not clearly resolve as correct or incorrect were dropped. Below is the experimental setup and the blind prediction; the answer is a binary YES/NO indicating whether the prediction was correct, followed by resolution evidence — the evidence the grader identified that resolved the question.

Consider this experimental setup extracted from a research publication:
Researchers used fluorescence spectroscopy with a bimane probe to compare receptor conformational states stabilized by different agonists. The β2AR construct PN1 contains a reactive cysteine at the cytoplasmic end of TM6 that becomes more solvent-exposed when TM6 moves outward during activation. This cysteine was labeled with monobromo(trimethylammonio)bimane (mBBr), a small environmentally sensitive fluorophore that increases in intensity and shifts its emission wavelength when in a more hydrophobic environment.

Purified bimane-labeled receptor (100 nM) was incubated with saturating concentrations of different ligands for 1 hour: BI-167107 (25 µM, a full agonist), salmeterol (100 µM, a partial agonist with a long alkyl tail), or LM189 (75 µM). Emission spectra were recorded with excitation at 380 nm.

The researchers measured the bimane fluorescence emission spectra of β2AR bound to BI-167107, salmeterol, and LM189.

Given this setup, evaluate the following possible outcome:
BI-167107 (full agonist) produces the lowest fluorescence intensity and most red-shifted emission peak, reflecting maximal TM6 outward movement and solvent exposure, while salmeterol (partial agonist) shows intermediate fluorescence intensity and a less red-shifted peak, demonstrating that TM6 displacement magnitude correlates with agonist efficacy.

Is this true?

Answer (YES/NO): NO